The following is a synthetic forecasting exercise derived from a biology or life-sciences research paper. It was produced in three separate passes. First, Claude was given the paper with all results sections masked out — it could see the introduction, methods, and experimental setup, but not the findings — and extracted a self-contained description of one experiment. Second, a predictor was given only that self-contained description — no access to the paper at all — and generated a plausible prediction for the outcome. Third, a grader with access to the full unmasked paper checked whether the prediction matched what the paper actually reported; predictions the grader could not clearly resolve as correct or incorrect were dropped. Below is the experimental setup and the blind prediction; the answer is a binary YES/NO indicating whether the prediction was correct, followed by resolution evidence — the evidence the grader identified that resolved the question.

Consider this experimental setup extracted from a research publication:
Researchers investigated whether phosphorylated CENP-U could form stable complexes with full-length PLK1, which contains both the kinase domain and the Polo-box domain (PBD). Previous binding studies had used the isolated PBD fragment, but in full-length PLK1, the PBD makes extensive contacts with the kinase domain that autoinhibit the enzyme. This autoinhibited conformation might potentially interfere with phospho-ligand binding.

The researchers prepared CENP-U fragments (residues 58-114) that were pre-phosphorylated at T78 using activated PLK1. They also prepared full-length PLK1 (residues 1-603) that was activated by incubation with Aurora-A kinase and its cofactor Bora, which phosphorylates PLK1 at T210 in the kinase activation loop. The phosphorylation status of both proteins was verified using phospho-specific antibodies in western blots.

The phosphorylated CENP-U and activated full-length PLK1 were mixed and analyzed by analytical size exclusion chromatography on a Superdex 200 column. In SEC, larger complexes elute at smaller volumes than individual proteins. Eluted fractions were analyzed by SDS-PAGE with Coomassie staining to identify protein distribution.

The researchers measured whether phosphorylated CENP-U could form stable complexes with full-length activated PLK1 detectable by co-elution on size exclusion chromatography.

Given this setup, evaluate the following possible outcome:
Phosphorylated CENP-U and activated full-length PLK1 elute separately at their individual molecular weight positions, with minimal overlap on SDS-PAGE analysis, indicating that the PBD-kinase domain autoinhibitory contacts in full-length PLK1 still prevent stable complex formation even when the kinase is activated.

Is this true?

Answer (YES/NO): NO